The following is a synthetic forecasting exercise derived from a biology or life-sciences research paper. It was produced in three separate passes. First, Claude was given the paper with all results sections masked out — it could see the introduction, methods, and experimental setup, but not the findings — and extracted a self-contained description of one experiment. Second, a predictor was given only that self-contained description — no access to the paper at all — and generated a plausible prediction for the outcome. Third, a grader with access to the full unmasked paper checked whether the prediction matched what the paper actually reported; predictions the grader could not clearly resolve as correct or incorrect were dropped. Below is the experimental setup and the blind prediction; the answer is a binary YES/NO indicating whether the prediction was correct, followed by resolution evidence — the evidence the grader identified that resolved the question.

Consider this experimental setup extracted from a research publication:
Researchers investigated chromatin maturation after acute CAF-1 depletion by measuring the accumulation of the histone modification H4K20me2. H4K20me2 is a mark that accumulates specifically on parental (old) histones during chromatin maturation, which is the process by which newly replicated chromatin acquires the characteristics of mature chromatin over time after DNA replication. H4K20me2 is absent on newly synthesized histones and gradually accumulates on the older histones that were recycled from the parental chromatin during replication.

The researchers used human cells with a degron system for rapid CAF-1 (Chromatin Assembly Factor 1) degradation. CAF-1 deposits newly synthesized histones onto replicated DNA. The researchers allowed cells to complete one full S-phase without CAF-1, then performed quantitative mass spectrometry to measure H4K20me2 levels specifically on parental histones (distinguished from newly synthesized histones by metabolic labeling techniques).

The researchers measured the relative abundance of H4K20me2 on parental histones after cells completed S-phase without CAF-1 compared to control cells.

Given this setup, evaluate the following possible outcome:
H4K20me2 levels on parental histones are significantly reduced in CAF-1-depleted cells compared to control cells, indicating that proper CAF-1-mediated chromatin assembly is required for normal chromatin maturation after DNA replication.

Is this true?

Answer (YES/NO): YES